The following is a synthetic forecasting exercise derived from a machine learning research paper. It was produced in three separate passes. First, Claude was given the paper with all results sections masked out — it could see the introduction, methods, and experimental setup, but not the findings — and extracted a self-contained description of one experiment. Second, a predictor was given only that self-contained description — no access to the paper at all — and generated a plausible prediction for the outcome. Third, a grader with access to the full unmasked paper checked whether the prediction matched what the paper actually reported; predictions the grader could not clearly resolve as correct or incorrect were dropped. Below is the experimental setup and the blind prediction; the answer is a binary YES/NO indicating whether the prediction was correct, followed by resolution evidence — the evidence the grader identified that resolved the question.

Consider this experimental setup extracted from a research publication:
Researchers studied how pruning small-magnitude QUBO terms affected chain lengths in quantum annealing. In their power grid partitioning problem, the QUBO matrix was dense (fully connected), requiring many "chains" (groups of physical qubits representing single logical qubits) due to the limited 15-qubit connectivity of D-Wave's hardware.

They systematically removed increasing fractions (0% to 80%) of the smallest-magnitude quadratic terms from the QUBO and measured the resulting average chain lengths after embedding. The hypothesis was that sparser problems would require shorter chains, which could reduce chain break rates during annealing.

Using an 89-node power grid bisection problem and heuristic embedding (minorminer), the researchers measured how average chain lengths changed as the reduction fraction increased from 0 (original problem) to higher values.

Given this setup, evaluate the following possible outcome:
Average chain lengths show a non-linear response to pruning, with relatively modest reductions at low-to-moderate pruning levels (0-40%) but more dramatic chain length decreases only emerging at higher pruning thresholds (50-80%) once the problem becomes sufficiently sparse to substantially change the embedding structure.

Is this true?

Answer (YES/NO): NO